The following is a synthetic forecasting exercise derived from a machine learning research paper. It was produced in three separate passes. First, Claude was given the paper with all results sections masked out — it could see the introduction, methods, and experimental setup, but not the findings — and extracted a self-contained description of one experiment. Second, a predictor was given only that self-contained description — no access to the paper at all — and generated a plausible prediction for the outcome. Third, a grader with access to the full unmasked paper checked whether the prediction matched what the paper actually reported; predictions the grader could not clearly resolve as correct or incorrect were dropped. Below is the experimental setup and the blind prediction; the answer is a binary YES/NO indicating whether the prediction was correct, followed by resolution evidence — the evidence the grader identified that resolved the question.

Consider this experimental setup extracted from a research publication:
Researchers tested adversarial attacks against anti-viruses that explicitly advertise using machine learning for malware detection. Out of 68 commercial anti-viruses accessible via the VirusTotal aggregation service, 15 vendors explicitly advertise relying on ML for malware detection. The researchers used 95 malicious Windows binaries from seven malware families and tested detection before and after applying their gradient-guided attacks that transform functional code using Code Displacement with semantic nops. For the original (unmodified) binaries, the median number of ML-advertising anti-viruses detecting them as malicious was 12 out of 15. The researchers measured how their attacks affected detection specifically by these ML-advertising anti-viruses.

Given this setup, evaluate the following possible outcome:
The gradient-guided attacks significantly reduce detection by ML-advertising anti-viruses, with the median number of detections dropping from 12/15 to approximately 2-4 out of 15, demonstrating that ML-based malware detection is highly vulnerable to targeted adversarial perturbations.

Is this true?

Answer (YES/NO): NO